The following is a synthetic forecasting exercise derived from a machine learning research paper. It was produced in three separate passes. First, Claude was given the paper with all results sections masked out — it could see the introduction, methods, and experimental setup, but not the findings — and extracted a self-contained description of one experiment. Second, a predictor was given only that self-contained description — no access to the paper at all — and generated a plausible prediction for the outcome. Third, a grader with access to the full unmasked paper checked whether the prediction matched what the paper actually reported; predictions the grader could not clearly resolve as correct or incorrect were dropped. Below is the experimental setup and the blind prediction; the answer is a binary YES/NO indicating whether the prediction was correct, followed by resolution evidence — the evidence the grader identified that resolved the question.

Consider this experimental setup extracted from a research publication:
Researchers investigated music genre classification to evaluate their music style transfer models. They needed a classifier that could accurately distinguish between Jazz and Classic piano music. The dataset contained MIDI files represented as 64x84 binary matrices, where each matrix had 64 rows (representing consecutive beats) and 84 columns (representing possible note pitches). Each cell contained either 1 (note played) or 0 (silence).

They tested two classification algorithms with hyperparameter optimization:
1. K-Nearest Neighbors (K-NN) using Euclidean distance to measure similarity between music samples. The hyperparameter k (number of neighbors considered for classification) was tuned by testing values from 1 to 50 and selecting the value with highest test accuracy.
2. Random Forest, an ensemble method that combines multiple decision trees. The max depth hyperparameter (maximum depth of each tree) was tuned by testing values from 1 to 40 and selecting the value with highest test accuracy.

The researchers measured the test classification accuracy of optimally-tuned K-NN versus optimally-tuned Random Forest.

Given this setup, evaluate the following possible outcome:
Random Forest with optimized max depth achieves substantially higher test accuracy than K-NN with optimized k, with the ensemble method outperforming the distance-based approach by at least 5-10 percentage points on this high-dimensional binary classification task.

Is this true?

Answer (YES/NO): YES